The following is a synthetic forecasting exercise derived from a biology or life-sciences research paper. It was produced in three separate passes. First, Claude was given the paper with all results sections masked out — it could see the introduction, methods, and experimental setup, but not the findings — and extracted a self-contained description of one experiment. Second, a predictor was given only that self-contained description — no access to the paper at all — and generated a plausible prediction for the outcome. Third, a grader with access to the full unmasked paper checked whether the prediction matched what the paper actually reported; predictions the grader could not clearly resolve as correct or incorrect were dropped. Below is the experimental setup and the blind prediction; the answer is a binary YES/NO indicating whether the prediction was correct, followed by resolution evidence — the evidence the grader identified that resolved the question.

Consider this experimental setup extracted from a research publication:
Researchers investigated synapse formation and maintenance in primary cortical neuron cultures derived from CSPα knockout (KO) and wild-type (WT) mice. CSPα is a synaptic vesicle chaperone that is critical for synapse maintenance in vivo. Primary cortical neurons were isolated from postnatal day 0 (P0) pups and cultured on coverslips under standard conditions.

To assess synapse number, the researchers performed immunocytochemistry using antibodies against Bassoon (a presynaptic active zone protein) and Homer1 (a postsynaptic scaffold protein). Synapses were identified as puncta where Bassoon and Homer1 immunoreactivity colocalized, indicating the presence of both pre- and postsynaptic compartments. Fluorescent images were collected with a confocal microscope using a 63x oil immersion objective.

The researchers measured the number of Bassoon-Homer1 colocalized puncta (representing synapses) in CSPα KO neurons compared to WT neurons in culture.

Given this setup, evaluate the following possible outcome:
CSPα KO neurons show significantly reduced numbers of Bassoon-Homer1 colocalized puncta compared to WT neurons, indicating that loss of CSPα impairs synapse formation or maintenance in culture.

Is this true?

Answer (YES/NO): YES